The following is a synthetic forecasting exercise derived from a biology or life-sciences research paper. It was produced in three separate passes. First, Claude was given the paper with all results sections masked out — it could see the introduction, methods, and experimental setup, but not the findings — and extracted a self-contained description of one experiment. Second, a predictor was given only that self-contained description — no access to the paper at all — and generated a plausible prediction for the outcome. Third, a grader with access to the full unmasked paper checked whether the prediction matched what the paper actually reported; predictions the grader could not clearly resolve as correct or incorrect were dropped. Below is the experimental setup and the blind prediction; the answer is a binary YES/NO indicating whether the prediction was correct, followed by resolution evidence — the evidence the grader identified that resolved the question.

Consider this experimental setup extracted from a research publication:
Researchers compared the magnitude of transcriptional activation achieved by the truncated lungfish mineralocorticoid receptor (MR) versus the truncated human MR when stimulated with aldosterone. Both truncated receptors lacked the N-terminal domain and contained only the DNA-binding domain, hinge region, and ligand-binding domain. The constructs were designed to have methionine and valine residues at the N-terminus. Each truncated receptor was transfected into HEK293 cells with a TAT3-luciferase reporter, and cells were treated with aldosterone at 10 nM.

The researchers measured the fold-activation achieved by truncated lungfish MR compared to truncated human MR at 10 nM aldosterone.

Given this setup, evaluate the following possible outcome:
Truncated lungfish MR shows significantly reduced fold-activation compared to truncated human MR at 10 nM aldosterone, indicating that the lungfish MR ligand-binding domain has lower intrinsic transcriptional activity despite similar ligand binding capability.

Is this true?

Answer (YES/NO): YES